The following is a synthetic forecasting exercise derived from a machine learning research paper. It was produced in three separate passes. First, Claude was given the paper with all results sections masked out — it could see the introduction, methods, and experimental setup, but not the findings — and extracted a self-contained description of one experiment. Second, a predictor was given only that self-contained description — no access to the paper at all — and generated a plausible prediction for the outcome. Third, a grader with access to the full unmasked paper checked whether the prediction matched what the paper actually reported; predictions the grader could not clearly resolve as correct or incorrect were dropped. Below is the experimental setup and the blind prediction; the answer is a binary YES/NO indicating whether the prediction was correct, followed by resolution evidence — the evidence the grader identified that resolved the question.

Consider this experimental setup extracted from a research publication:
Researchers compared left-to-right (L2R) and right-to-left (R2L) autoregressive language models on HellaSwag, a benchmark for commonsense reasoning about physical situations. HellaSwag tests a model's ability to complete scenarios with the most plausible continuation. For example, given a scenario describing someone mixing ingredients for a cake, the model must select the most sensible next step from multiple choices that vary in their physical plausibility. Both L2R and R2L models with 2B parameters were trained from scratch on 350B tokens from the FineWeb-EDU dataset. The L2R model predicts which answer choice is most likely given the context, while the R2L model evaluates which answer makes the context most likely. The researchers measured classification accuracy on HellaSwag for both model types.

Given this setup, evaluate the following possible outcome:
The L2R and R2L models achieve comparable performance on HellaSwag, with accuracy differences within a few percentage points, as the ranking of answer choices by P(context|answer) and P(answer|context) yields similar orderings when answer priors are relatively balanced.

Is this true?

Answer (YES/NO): NO